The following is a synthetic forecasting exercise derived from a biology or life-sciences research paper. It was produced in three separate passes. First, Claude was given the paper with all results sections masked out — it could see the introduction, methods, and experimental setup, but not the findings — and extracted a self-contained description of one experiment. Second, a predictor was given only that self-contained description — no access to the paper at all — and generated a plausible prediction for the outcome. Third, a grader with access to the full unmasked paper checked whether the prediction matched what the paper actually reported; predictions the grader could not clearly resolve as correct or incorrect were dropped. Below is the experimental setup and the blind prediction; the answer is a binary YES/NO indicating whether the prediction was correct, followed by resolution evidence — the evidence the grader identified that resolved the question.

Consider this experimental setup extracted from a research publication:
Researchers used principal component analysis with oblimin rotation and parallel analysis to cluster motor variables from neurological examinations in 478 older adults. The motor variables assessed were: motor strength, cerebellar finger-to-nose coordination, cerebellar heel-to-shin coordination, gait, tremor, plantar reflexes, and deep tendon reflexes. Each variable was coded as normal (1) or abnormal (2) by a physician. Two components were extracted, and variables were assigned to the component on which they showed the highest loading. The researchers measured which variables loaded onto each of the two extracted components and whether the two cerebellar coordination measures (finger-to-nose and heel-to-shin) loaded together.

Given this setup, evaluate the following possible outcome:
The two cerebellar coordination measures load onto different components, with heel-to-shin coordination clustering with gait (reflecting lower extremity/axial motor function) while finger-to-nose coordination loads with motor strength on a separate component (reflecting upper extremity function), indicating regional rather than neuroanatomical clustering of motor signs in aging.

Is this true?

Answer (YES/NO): NO